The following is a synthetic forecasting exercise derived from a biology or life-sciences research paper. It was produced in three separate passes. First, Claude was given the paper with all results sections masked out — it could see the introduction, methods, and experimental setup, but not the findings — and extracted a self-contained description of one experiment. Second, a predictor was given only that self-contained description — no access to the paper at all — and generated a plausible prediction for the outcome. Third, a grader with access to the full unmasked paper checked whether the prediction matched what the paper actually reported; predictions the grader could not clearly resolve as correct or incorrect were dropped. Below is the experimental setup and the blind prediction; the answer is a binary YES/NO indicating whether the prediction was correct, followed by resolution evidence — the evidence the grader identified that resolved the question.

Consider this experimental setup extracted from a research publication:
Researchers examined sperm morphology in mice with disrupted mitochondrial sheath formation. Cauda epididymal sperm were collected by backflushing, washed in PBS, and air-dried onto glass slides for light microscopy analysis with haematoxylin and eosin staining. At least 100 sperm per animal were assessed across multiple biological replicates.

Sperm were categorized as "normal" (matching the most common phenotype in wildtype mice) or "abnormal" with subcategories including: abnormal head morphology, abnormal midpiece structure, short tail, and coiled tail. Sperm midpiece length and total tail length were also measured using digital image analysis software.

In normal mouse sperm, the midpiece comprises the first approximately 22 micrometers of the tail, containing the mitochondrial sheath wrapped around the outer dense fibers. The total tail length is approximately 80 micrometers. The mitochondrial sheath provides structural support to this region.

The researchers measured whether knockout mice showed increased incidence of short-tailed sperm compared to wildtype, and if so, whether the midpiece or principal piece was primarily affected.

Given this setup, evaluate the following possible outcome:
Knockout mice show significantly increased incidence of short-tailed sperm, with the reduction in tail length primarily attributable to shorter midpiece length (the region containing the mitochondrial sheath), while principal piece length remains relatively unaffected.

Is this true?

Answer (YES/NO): NO